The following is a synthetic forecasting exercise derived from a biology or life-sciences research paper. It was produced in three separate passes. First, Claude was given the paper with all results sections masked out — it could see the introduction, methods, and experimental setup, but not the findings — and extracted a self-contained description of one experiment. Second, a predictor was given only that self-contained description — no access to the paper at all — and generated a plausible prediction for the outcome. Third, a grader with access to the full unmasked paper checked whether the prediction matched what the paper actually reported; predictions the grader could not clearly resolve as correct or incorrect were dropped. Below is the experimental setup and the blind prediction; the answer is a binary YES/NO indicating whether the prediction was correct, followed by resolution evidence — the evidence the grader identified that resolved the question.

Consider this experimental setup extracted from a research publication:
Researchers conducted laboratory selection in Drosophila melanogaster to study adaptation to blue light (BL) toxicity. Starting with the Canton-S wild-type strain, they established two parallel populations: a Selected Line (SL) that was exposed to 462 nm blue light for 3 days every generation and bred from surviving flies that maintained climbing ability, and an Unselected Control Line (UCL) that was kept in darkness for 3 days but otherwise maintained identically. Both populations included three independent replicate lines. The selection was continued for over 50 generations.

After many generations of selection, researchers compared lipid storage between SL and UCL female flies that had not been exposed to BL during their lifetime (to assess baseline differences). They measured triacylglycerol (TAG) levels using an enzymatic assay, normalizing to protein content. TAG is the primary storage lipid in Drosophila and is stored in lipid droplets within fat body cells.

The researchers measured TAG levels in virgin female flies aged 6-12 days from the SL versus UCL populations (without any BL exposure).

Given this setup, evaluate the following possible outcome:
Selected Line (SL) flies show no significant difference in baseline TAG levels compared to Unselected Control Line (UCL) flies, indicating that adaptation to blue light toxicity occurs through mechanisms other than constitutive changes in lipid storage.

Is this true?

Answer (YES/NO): NO